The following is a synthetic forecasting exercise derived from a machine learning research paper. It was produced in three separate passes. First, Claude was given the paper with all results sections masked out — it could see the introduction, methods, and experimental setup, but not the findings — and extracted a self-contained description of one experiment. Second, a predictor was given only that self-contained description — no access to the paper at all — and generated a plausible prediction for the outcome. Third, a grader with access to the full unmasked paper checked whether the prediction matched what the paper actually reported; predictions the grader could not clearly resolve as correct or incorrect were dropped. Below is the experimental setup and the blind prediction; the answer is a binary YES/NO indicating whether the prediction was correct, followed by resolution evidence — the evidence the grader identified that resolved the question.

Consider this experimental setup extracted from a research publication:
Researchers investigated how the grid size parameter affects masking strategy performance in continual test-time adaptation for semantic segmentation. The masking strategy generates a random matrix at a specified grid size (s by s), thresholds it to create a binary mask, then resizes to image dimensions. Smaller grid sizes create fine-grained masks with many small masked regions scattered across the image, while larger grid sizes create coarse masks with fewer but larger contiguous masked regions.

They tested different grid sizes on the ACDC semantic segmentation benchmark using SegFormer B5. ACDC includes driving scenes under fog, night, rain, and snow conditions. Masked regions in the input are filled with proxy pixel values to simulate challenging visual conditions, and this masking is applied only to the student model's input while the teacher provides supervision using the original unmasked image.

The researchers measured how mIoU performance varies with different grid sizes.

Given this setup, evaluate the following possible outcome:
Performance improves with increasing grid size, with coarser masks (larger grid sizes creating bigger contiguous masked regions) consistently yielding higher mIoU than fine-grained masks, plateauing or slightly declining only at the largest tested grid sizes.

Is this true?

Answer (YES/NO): NO